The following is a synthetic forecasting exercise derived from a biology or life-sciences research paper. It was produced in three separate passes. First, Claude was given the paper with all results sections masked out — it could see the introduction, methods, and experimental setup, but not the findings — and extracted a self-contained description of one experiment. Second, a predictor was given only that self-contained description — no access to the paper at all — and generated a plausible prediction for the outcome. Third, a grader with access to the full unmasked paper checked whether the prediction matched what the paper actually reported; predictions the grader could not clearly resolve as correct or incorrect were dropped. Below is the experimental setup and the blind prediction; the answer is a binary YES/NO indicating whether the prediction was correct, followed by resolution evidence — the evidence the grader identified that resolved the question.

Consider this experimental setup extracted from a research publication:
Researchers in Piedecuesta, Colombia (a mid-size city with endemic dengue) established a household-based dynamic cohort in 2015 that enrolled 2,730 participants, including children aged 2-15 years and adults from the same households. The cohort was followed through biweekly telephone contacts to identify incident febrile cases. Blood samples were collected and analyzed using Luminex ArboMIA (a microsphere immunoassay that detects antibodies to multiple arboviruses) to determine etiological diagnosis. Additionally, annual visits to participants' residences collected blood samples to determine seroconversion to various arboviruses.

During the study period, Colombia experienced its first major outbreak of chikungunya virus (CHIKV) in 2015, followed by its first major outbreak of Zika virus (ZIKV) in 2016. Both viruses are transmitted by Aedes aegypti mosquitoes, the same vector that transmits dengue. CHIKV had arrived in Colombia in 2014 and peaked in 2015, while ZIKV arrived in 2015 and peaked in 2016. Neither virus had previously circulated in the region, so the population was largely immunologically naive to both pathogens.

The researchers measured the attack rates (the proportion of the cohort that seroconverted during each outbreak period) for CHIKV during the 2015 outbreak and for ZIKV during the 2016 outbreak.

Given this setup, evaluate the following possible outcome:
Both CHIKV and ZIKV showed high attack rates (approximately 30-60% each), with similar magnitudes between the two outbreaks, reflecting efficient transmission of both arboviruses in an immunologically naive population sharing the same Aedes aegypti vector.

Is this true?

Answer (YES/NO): NO